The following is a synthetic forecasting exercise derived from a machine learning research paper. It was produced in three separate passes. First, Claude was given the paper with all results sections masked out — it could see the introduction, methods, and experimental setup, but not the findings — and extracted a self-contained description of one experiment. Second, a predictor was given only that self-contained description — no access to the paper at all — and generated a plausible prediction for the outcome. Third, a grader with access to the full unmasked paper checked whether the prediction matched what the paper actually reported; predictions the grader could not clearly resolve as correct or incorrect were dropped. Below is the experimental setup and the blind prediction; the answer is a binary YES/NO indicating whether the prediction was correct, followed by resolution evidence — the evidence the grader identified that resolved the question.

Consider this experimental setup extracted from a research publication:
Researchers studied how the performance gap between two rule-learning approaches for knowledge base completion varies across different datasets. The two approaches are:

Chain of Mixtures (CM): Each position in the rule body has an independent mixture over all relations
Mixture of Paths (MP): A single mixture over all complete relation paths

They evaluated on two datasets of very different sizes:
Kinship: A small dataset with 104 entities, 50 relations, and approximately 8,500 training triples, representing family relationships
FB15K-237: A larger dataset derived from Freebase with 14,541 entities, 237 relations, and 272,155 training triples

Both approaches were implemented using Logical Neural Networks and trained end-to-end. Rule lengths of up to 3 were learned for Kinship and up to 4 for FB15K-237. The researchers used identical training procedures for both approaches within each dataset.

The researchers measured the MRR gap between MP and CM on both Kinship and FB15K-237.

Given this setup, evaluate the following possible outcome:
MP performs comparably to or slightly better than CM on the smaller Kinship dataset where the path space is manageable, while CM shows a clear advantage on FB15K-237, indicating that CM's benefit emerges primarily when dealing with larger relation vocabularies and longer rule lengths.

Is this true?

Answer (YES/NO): NO